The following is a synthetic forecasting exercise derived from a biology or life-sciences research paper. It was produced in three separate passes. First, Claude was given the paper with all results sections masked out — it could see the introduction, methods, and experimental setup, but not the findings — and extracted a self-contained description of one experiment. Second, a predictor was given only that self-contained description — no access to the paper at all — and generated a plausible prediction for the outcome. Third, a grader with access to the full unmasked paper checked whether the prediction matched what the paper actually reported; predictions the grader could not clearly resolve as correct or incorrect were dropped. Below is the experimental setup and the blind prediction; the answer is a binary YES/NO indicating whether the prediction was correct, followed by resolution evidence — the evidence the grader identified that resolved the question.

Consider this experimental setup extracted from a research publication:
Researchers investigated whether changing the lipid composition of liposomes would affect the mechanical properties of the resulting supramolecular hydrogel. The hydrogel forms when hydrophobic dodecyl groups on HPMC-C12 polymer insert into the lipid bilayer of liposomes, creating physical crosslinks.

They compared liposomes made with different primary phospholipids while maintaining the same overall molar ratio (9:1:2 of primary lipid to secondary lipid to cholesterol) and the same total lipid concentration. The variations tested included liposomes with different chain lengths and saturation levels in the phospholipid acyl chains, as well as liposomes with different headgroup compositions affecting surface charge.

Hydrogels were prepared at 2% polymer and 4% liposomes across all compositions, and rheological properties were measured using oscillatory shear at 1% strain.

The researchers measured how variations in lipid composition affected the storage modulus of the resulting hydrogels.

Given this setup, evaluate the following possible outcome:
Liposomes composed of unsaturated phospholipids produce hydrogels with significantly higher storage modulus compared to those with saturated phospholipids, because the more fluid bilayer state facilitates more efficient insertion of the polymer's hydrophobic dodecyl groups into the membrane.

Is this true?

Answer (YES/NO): NO